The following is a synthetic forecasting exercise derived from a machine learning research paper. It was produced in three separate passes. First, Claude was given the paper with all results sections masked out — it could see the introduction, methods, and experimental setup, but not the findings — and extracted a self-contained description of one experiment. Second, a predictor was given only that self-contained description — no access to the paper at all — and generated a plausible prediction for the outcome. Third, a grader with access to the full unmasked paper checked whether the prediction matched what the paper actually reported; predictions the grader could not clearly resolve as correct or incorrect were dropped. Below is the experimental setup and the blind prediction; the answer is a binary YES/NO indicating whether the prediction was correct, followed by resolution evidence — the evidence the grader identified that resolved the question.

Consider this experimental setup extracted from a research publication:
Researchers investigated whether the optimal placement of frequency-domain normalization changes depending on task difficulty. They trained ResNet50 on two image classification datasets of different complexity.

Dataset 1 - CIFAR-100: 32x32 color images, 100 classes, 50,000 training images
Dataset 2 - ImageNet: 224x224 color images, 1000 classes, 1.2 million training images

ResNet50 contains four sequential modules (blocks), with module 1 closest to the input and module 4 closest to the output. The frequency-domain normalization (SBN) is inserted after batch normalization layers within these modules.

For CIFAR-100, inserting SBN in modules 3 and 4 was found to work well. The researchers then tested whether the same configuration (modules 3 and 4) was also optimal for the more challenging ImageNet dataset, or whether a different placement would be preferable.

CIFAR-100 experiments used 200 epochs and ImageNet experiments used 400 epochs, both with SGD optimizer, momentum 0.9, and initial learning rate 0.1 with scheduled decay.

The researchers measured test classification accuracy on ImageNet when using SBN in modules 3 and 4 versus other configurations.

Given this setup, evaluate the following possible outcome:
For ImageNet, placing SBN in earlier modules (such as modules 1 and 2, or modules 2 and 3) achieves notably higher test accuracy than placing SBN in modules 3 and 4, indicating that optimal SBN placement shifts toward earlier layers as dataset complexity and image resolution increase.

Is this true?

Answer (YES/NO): NO